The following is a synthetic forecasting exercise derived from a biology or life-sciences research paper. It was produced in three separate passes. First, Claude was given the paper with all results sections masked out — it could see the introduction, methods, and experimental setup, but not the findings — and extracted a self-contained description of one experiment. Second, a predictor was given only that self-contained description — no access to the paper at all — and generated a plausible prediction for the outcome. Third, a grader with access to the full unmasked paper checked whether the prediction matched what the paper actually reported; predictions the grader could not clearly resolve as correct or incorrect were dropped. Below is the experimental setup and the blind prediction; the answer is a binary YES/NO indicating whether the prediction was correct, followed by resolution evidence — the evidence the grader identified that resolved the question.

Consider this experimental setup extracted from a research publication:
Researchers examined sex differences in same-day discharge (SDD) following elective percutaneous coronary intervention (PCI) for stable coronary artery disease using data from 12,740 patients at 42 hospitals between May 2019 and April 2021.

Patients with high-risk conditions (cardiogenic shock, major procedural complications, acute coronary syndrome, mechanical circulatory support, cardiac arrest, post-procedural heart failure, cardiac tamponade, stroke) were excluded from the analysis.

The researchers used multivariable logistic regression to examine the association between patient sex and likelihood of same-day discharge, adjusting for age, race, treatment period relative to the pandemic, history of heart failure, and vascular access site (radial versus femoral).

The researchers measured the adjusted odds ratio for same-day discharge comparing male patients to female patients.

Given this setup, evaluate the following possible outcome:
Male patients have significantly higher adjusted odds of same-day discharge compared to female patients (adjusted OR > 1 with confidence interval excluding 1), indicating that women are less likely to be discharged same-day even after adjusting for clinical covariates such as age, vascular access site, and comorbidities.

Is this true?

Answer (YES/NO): YES